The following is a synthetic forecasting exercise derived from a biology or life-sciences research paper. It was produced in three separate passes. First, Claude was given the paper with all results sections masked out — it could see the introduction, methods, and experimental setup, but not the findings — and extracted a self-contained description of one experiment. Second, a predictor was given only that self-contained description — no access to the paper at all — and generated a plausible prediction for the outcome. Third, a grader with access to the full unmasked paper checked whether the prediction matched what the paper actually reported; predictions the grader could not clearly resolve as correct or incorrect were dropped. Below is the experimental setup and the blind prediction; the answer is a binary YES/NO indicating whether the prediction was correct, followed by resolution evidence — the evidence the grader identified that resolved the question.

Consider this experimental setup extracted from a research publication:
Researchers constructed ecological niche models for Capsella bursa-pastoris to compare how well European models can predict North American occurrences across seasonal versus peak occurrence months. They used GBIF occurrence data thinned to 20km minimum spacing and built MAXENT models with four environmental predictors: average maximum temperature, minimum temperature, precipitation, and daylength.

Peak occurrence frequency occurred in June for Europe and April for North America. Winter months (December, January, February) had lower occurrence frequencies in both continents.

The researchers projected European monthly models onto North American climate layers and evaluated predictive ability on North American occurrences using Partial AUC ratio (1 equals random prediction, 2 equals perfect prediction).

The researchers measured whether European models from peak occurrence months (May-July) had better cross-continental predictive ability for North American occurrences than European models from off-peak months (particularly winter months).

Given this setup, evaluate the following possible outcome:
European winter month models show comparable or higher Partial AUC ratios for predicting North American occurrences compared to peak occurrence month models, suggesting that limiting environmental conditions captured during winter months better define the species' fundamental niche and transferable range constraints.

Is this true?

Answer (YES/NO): YES